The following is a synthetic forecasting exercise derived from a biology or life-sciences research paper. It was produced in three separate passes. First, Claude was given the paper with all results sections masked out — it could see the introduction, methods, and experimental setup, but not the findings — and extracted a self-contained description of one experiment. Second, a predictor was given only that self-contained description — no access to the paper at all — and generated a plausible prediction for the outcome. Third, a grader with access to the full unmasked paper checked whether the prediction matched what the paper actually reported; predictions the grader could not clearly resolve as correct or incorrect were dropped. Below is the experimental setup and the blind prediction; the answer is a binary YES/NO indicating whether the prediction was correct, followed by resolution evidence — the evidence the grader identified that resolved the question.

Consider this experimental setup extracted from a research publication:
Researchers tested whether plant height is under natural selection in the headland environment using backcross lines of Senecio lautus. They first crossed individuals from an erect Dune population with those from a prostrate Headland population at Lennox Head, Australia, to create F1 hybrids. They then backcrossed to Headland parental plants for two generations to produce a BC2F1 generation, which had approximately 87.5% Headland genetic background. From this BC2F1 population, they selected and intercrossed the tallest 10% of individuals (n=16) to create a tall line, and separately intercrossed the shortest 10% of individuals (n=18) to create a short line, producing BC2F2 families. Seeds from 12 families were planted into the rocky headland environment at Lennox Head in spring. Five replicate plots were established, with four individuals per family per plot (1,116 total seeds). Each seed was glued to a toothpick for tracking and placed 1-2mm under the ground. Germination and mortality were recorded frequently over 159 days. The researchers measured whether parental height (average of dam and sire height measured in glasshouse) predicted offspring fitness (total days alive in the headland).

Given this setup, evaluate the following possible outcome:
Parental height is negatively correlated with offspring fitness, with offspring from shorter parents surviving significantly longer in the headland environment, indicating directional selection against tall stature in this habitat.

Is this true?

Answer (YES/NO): YES